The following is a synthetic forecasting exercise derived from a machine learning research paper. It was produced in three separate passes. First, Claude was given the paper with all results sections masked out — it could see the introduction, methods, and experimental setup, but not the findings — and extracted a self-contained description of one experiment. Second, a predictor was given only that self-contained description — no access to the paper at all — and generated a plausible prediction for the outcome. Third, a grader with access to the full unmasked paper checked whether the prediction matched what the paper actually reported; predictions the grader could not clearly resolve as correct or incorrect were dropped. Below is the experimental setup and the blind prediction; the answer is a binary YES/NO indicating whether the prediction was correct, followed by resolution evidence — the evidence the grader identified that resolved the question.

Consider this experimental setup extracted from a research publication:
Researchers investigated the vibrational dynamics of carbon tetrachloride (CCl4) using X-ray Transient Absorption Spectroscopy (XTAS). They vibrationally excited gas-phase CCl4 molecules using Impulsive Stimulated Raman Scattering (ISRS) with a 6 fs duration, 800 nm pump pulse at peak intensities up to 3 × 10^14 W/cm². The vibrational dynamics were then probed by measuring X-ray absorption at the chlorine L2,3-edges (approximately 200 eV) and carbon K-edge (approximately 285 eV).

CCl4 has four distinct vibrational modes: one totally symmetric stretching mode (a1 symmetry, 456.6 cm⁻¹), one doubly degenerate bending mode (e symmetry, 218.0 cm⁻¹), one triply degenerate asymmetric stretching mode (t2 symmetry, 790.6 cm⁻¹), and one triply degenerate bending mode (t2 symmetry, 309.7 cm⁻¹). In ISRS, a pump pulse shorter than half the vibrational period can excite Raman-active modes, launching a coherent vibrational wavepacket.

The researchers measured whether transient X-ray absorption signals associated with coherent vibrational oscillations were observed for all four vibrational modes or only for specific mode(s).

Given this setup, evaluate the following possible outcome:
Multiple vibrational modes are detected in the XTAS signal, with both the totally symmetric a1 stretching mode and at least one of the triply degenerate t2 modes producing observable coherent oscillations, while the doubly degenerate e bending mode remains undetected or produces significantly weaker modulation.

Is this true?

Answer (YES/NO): NO